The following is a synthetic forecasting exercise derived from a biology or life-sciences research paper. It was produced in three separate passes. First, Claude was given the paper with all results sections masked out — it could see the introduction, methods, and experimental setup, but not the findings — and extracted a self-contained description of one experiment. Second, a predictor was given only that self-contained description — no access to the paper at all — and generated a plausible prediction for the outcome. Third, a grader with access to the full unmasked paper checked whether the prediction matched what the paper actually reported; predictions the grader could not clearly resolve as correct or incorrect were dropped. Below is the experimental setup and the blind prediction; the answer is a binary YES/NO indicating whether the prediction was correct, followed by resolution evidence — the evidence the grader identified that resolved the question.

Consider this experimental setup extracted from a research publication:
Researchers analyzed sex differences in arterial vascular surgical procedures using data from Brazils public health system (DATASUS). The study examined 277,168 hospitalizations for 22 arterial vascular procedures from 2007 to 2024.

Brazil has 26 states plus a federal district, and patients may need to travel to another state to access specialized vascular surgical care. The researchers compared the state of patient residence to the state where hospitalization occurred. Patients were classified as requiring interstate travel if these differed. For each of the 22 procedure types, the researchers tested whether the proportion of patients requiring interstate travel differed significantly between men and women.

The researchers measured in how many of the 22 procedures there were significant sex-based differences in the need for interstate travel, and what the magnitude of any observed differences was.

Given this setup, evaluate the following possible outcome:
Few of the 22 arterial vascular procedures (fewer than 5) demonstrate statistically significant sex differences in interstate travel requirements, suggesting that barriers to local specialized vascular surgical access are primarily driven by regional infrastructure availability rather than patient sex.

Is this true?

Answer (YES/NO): YES